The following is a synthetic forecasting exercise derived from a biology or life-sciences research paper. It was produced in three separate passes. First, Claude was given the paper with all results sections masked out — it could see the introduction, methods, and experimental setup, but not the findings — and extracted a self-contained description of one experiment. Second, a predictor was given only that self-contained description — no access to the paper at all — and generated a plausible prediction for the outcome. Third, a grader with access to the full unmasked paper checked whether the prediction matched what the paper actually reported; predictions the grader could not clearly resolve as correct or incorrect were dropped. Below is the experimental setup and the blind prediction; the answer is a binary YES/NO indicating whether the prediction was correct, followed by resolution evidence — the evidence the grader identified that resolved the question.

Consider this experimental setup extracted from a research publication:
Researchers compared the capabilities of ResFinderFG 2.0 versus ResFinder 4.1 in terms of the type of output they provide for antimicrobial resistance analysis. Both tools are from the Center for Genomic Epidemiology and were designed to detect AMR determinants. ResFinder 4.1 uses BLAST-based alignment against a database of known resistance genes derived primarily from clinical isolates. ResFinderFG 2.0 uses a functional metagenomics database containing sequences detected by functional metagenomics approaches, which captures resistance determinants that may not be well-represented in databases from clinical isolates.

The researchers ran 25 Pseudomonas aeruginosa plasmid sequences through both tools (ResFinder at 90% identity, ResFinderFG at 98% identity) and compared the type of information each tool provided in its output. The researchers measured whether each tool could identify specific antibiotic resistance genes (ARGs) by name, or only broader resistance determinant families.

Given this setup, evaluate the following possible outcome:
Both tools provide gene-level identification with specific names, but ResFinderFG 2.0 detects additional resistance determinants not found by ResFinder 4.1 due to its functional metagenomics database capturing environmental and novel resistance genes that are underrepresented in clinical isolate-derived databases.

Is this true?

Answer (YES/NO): NO